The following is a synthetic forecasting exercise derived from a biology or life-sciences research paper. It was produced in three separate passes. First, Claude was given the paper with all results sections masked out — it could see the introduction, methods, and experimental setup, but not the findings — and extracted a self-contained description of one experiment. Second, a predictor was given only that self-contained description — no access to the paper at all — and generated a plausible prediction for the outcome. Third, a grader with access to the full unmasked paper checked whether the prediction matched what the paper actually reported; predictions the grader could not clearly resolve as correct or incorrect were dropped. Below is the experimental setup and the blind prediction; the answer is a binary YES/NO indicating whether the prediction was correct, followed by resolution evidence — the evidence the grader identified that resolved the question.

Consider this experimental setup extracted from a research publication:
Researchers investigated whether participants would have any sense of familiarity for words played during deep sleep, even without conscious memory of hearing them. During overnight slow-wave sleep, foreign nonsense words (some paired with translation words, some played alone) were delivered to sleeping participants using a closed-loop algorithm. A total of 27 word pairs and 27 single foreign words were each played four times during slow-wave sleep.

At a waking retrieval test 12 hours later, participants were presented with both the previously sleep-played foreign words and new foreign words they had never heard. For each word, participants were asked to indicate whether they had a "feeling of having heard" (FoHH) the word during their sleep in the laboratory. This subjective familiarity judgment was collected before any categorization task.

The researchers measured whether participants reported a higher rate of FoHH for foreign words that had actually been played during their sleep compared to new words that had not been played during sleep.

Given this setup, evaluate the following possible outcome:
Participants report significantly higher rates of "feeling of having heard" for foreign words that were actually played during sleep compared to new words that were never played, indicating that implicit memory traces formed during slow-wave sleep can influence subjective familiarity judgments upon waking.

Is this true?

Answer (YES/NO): NO